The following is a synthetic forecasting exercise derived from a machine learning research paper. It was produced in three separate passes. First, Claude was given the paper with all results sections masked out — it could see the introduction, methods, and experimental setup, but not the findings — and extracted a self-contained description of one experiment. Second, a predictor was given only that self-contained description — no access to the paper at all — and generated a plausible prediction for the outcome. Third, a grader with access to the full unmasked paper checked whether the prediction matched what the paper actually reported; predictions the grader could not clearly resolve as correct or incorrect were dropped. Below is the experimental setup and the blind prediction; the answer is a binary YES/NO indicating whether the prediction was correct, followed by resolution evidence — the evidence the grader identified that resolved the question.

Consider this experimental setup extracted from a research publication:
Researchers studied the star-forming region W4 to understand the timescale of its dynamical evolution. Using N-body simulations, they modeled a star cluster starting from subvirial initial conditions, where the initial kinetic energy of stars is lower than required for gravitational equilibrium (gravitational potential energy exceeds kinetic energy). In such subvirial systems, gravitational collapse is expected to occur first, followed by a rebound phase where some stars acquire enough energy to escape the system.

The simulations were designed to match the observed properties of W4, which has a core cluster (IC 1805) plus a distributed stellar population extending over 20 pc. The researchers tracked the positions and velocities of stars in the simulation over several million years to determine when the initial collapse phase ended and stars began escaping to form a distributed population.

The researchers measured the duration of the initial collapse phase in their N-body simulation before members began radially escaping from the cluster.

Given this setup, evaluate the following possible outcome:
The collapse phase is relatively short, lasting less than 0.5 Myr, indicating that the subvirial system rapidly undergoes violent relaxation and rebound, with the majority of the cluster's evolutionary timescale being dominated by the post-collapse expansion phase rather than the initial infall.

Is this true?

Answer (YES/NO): NO